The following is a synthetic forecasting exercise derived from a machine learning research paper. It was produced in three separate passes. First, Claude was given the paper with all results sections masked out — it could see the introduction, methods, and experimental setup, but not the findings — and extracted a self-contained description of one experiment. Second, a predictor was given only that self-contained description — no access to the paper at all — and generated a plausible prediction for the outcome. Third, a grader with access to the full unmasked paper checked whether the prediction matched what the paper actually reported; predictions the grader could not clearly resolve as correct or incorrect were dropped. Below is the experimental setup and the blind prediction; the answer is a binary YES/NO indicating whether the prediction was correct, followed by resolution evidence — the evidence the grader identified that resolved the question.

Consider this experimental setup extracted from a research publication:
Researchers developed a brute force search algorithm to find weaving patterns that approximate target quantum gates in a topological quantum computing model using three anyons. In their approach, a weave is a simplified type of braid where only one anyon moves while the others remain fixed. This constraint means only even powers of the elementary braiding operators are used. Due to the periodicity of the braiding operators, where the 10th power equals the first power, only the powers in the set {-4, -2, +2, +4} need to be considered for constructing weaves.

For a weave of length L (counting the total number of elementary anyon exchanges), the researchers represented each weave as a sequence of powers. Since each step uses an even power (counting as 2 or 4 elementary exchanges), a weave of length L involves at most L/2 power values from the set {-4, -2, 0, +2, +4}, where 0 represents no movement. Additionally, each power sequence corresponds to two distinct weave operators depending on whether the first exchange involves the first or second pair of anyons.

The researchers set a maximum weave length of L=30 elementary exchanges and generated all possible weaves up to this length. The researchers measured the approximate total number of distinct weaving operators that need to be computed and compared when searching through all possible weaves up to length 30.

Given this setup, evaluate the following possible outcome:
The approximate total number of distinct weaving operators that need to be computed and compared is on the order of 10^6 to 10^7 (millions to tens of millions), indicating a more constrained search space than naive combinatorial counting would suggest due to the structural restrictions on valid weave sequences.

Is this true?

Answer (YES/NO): NO